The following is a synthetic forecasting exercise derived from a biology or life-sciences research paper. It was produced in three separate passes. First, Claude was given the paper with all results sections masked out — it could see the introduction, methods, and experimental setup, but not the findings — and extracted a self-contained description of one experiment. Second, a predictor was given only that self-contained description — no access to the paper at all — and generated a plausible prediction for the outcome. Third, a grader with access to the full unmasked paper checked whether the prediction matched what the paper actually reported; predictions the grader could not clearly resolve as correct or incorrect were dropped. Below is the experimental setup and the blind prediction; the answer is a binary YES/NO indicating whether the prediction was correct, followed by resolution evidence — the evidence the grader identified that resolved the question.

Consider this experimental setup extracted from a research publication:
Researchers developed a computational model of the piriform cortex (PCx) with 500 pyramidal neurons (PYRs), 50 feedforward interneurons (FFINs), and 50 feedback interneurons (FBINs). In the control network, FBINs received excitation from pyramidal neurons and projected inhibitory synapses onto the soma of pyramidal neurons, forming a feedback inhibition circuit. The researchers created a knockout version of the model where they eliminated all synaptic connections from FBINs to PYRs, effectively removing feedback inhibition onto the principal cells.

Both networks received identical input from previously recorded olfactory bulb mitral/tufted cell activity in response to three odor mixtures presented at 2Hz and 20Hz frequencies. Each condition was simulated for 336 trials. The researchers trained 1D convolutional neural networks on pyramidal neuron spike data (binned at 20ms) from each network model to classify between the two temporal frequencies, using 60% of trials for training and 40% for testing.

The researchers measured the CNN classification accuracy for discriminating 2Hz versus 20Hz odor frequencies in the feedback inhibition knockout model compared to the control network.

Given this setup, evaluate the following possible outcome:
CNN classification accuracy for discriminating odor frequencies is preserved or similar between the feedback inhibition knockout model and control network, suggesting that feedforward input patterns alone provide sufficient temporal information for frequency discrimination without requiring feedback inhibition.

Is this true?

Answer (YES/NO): NO